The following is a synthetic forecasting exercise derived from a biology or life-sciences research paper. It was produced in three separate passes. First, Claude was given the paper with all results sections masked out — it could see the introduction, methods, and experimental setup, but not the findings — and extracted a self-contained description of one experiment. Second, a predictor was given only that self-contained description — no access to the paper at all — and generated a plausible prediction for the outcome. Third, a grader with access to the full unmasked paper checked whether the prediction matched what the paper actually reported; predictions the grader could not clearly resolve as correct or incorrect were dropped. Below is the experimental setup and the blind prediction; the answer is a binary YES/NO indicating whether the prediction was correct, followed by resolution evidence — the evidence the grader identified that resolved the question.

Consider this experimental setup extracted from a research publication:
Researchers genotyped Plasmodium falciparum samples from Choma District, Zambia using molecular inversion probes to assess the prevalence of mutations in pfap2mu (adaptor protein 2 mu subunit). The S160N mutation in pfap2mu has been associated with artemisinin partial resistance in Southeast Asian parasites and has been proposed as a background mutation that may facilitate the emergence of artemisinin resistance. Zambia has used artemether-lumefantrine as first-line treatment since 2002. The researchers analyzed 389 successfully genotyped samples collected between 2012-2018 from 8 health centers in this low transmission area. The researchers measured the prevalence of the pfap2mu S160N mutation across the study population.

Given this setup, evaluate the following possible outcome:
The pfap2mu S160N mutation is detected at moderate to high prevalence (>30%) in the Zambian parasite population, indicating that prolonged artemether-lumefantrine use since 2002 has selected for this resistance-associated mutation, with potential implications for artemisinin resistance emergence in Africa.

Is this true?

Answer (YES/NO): NO